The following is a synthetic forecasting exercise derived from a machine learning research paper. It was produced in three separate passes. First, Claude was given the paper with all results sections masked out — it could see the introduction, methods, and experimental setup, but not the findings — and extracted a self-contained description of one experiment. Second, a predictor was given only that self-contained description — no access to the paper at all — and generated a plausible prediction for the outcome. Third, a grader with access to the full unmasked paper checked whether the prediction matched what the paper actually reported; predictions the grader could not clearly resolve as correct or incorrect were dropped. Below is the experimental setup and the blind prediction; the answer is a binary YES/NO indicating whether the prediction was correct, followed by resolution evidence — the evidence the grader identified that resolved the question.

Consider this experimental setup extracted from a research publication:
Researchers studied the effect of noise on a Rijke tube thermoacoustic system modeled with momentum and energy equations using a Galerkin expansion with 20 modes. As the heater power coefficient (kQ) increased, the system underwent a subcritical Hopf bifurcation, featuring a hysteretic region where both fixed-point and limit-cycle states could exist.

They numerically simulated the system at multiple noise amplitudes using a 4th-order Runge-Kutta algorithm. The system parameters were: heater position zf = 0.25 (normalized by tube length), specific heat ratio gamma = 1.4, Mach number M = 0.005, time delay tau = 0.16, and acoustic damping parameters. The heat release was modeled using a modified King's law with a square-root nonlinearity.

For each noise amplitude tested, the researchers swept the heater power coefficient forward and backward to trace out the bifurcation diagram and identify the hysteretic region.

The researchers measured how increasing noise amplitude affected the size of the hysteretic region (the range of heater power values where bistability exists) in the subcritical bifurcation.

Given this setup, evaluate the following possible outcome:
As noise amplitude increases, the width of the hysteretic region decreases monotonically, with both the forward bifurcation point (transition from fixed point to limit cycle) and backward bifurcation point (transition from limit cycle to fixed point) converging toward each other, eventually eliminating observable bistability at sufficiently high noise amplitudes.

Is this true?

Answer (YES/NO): YES